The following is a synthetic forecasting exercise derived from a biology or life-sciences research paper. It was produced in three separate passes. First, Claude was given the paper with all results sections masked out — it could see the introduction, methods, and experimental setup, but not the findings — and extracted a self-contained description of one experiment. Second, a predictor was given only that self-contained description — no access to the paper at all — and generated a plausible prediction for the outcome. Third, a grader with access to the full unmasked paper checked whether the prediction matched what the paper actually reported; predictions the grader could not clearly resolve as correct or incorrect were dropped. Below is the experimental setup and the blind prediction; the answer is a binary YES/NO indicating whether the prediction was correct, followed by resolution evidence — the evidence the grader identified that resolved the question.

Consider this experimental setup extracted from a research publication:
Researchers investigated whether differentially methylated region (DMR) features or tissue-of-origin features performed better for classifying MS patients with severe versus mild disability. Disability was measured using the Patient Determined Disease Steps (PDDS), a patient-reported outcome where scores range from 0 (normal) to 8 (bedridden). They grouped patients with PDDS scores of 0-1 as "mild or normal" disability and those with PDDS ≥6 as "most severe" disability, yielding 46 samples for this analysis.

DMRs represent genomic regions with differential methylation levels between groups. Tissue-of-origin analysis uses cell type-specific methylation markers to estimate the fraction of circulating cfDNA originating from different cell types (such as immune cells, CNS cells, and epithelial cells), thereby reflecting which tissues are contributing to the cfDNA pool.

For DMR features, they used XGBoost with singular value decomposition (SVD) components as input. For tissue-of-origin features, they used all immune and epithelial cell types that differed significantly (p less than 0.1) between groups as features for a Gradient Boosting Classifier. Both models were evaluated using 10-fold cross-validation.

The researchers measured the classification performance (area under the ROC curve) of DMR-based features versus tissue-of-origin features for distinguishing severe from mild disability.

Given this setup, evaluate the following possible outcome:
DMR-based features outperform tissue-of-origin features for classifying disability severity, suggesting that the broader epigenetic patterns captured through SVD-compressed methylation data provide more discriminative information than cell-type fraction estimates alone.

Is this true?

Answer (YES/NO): NO